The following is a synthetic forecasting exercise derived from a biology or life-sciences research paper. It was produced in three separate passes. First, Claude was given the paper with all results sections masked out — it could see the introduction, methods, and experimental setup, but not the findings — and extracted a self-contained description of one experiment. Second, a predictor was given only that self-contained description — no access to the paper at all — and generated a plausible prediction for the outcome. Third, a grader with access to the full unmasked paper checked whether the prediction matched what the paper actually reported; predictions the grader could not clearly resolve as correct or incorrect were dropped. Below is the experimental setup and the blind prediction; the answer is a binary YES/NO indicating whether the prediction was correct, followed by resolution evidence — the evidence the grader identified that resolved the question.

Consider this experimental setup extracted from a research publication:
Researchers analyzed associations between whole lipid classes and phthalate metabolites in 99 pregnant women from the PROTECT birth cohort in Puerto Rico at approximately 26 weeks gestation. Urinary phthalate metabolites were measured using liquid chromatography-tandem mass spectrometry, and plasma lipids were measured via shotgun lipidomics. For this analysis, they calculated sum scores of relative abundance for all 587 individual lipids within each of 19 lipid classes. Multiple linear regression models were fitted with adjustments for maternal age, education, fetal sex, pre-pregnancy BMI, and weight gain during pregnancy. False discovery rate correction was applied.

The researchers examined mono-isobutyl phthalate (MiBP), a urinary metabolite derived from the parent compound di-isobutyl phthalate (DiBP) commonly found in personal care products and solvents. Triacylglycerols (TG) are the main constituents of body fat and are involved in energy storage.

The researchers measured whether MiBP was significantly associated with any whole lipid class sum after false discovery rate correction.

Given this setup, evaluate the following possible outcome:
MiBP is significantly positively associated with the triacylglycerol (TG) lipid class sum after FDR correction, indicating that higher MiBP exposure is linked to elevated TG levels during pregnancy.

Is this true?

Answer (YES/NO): YES